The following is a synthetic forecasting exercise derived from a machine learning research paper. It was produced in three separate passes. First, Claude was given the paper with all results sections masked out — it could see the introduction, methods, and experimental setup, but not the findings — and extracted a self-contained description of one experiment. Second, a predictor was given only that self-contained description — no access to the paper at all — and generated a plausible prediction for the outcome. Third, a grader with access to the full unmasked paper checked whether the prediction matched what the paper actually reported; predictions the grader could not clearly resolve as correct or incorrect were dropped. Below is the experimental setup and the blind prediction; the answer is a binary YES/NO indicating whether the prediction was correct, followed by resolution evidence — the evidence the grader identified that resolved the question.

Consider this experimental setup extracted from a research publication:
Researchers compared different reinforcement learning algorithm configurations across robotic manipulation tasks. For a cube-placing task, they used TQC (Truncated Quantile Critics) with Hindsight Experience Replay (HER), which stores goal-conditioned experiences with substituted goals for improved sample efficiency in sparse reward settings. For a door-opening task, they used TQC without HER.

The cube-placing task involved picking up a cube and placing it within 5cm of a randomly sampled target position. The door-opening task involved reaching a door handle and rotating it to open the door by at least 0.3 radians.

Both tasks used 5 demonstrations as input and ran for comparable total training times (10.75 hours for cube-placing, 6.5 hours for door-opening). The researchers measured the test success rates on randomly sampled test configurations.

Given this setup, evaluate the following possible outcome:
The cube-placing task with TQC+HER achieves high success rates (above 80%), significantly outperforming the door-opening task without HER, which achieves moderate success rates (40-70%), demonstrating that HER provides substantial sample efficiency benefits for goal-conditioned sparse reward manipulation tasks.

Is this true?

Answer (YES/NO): NO